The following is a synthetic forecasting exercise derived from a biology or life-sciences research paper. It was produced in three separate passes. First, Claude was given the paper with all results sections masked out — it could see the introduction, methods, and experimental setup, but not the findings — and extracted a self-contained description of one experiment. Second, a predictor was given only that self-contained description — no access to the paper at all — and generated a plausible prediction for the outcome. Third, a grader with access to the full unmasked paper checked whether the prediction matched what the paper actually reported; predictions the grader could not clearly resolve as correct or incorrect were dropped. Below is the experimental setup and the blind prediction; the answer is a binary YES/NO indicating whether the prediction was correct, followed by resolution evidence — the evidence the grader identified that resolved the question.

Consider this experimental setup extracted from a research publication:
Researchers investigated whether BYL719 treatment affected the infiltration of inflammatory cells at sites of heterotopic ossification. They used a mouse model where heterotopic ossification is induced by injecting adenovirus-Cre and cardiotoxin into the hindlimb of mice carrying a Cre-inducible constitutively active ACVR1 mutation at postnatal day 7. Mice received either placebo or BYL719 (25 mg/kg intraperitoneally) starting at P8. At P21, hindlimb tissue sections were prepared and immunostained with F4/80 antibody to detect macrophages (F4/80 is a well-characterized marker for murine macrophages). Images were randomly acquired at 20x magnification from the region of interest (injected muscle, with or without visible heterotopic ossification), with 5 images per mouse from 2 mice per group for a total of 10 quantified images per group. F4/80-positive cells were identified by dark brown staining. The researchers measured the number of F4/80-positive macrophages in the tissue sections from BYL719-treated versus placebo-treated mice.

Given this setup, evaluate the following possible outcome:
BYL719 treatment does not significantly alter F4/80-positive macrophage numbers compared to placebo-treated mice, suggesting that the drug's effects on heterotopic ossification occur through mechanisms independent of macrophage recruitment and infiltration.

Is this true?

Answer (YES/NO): NO